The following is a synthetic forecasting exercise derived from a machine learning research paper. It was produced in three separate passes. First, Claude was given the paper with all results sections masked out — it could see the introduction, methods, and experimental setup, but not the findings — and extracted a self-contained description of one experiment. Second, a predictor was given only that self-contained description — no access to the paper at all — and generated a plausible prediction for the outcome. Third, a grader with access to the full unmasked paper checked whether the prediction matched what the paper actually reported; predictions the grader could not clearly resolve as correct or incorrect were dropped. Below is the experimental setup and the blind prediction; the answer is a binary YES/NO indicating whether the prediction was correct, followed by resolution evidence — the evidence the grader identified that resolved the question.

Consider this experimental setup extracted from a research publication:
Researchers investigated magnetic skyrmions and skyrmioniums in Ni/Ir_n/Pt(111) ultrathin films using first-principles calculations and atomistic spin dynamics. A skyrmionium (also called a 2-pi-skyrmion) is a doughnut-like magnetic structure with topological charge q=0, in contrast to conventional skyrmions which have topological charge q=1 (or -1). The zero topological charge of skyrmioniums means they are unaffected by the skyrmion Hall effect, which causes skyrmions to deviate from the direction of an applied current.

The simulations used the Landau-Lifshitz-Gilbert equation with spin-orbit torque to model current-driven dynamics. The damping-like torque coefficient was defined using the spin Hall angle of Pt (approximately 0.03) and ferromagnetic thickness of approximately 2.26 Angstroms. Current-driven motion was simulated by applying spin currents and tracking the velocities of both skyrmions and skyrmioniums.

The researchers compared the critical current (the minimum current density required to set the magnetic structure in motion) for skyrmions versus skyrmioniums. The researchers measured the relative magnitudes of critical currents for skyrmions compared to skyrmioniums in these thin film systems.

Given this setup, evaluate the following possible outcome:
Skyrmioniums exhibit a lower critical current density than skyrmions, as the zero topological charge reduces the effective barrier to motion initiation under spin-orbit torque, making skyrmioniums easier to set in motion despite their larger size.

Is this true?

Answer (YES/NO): NO